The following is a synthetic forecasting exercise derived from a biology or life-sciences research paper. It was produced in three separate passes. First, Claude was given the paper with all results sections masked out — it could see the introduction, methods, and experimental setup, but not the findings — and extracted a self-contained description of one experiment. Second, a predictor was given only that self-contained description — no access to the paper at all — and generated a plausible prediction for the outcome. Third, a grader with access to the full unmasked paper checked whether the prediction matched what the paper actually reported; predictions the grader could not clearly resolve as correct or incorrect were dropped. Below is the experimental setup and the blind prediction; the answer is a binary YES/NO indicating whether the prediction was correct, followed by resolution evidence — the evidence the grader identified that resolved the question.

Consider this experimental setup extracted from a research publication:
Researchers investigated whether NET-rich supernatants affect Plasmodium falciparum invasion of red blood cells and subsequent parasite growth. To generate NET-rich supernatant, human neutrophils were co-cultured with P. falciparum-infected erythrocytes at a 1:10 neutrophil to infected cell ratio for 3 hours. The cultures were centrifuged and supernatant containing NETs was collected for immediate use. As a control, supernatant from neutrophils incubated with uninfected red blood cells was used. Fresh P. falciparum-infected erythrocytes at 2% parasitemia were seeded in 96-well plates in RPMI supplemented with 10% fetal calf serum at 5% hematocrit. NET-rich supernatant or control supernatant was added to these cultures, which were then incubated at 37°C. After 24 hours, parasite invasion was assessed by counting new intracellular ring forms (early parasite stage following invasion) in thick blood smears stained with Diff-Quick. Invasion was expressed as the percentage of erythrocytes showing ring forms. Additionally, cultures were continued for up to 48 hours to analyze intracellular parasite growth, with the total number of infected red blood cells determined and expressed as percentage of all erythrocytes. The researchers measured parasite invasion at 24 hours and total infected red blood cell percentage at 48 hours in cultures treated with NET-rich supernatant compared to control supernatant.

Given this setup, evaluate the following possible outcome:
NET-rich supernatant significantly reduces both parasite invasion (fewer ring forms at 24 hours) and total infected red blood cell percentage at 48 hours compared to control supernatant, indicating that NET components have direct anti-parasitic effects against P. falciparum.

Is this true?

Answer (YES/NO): YES